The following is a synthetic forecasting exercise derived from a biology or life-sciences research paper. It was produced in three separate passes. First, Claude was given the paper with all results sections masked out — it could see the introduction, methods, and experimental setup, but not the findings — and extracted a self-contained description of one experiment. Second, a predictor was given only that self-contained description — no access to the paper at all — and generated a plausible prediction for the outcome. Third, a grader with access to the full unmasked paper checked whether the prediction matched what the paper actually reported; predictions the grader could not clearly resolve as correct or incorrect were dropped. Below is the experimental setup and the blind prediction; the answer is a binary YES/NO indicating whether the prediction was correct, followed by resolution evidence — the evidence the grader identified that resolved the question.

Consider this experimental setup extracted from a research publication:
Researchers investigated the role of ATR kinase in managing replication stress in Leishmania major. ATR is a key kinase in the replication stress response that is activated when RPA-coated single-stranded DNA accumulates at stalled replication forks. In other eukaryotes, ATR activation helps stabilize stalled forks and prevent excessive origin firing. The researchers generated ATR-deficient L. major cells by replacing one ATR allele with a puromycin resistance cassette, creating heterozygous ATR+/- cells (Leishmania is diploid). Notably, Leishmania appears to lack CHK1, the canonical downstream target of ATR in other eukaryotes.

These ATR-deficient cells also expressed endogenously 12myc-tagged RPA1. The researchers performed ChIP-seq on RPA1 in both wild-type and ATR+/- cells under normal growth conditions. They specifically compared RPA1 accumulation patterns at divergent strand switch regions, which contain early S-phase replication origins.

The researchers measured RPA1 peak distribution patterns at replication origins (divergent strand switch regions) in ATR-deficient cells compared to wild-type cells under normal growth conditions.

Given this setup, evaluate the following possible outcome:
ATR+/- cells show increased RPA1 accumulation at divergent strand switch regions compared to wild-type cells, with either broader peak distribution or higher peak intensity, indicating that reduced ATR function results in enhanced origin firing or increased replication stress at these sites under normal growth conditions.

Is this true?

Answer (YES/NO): NO